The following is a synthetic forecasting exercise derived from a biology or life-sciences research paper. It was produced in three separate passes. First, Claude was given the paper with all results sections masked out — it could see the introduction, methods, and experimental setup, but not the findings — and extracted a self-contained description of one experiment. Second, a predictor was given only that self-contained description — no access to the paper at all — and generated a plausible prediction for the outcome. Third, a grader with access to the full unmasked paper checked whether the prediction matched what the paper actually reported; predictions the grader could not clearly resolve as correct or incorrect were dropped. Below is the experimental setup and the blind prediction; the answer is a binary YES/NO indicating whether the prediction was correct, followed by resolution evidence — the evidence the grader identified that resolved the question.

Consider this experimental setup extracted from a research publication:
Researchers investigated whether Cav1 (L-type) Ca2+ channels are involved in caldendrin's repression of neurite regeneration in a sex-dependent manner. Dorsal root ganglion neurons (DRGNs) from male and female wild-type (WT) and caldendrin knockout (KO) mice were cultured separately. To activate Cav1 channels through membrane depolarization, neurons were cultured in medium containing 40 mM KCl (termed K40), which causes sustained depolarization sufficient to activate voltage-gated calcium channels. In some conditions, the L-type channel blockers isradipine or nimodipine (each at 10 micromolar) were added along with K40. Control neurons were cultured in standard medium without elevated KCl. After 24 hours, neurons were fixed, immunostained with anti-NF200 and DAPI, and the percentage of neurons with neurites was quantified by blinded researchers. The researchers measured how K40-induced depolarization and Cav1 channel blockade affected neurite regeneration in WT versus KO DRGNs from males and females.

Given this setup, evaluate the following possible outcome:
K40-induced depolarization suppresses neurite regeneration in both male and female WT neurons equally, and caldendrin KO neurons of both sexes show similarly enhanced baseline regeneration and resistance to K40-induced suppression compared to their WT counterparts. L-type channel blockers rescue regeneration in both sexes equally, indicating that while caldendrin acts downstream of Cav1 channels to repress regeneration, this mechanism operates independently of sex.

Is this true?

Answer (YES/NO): NO